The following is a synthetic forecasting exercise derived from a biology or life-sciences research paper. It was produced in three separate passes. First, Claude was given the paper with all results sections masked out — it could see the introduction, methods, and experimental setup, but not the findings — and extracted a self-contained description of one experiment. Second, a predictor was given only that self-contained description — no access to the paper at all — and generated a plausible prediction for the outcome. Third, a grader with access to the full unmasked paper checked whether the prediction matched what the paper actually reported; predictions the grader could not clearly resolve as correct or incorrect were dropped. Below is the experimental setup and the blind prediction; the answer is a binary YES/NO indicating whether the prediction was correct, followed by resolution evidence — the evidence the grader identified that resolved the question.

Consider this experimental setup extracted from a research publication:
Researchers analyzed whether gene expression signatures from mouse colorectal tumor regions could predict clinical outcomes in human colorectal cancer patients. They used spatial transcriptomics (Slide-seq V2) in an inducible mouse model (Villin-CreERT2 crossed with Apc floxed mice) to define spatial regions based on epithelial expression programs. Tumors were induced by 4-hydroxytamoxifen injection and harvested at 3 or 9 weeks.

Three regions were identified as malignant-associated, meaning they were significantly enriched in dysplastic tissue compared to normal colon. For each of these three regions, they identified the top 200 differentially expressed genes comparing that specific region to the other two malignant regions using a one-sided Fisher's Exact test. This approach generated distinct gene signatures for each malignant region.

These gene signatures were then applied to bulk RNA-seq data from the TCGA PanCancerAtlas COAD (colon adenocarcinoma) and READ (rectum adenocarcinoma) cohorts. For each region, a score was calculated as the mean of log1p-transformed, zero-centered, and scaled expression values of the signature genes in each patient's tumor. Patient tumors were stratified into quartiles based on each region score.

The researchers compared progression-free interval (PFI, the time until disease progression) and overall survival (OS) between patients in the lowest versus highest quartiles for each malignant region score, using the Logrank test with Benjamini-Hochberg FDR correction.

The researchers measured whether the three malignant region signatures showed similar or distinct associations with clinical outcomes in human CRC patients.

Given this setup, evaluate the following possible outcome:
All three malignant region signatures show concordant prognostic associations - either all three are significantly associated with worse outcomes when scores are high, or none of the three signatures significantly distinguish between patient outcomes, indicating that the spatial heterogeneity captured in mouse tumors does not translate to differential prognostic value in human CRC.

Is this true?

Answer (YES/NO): NO